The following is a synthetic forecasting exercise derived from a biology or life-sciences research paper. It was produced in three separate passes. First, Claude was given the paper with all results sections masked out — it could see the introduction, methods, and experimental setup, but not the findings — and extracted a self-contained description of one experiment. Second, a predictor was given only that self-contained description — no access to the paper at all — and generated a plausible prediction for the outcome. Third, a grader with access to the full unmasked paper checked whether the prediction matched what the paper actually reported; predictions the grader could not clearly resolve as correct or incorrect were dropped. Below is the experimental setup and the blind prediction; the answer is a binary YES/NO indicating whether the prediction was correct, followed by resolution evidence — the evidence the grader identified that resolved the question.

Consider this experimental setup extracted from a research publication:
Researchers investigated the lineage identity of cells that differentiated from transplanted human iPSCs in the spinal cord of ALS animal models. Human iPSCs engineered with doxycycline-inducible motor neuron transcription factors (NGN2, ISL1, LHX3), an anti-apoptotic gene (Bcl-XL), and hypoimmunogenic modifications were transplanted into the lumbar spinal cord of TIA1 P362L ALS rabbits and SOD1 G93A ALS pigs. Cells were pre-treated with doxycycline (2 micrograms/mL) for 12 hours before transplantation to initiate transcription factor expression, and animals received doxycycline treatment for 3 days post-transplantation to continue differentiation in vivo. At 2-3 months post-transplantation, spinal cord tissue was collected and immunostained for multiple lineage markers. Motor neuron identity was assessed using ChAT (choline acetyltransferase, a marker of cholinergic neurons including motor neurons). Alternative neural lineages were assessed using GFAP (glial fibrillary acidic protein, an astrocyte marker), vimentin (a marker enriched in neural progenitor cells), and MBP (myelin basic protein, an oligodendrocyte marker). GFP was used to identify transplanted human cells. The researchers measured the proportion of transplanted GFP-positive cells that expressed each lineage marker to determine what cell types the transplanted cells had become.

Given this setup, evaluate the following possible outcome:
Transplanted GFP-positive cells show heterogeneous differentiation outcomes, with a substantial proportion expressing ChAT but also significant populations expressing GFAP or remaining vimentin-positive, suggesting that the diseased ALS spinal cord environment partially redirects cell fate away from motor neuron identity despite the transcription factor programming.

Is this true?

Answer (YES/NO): NO